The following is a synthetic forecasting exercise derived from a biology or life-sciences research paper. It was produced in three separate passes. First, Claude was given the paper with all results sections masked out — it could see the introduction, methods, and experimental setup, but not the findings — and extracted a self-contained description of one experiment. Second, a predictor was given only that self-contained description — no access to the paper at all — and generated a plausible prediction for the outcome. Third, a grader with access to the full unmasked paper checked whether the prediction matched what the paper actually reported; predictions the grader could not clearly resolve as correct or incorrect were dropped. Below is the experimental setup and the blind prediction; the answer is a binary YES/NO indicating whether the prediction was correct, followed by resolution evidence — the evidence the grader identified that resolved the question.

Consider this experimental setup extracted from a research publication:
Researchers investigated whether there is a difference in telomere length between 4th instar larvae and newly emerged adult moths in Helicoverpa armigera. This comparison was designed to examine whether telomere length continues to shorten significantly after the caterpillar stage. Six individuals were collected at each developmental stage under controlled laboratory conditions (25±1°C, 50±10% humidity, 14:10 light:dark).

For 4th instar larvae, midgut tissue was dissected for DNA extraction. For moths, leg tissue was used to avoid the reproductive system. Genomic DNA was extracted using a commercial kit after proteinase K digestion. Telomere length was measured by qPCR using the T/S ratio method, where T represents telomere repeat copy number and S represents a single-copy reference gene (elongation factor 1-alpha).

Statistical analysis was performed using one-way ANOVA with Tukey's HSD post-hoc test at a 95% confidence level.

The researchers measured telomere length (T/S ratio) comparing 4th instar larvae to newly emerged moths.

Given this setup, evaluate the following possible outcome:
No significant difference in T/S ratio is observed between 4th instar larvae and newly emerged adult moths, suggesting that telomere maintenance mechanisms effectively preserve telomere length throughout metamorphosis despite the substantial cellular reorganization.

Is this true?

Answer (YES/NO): YES